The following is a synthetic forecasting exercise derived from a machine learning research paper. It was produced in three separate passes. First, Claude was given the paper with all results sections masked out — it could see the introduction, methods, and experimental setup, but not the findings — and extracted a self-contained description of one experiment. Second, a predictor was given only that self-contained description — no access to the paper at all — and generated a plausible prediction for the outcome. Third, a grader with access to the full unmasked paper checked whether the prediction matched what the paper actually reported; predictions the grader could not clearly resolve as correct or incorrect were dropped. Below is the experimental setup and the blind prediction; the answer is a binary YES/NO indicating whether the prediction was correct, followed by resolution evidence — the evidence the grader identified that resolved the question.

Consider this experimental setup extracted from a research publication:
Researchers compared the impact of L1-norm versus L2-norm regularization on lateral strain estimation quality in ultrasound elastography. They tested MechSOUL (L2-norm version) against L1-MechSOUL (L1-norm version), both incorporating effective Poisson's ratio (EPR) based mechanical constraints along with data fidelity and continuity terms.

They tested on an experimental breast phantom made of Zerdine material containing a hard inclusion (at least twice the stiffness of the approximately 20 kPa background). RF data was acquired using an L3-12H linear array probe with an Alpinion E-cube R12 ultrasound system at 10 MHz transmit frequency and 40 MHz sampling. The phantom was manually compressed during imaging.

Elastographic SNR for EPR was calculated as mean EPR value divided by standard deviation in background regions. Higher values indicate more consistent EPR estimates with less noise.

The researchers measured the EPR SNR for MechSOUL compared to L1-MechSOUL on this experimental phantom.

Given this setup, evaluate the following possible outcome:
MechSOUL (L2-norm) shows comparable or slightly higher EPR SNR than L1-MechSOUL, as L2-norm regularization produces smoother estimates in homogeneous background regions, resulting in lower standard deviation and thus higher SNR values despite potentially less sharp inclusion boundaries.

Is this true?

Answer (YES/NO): NO